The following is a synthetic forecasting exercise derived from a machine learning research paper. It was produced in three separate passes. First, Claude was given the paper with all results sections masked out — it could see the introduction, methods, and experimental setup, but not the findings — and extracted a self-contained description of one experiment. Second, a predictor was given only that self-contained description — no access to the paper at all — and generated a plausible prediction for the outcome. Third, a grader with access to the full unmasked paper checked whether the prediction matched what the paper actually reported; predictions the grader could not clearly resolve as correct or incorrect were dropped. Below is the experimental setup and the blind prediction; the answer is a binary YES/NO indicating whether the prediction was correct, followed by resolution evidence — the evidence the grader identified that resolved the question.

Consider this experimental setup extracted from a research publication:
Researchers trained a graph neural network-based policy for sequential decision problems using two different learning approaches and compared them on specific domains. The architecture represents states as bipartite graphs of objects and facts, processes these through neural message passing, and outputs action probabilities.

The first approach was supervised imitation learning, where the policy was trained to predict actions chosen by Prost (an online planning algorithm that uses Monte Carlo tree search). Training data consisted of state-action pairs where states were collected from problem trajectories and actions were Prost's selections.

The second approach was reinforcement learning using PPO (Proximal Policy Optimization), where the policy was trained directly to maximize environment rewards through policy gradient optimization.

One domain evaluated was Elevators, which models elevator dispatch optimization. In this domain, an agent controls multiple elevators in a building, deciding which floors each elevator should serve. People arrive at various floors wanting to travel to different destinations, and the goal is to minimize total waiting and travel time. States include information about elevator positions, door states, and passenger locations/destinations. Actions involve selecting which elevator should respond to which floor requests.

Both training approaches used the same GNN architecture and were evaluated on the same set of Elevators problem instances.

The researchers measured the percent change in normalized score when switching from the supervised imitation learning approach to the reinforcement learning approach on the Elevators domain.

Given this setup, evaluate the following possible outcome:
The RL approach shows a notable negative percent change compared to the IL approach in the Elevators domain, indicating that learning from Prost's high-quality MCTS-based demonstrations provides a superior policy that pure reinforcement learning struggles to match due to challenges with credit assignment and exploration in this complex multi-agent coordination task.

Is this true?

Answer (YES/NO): YES